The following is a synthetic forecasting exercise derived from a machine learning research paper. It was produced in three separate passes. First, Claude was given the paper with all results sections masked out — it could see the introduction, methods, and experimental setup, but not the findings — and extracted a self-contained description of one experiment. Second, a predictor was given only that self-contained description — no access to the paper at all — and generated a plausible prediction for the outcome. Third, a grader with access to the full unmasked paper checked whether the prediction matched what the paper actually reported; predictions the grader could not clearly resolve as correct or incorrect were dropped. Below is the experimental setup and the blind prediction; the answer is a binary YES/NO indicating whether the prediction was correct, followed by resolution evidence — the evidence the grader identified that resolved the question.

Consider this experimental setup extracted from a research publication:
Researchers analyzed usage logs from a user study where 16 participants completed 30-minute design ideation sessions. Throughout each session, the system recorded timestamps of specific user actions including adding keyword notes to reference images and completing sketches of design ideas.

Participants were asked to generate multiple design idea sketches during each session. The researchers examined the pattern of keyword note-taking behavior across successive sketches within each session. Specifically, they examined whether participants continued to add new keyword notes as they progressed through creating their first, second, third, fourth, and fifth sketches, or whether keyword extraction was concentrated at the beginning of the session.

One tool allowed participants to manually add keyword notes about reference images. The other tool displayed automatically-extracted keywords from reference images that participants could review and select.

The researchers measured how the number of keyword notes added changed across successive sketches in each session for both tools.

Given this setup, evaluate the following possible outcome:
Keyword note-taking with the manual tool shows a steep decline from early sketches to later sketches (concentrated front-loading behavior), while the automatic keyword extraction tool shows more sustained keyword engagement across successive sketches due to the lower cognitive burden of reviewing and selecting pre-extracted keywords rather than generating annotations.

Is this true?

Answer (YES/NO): YES